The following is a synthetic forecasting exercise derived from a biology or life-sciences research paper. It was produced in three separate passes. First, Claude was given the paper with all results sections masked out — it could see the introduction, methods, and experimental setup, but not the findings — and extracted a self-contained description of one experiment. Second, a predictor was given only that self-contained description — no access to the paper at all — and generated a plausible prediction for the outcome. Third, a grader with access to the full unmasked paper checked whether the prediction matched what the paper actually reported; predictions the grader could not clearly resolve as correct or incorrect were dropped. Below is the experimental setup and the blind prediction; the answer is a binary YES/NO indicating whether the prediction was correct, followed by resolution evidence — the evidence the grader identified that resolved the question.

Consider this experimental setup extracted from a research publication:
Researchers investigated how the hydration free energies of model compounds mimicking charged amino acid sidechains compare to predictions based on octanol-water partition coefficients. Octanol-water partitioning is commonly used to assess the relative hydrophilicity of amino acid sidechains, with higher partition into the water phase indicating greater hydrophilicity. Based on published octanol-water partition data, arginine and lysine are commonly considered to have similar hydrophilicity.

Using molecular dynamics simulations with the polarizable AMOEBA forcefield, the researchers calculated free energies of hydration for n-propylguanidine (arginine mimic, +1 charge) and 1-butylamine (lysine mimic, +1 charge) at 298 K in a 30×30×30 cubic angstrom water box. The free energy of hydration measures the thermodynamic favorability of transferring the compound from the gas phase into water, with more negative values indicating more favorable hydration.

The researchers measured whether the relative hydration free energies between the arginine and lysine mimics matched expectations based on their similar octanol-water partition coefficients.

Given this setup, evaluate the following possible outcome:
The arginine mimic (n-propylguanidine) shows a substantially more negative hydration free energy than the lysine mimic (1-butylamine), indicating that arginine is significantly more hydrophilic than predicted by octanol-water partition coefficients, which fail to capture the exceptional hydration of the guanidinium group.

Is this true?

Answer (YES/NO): NO